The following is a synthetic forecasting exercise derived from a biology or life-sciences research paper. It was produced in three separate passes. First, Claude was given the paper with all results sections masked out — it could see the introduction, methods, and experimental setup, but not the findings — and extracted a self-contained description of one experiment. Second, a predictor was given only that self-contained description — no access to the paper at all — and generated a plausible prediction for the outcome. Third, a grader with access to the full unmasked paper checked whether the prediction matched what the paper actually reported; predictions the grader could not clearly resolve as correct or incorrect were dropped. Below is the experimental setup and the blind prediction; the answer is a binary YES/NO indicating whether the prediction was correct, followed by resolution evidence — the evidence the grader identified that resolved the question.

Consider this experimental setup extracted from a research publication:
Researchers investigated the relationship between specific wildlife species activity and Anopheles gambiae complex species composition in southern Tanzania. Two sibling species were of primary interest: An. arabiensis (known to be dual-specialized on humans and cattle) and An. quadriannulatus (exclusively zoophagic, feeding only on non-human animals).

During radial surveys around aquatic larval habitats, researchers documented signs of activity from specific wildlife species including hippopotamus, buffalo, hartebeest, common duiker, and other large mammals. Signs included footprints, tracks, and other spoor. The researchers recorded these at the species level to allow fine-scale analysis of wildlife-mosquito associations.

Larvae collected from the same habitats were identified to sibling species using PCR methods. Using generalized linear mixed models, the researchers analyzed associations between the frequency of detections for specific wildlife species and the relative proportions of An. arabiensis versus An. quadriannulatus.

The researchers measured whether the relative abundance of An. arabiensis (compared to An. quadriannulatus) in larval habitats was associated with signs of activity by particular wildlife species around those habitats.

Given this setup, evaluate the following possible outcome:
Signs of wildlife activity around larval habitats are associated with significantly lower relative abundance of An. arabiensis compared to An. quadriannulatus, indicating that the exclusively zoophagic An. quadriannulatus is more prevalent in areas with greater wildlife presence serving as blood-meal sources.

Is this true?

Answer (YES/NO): YES